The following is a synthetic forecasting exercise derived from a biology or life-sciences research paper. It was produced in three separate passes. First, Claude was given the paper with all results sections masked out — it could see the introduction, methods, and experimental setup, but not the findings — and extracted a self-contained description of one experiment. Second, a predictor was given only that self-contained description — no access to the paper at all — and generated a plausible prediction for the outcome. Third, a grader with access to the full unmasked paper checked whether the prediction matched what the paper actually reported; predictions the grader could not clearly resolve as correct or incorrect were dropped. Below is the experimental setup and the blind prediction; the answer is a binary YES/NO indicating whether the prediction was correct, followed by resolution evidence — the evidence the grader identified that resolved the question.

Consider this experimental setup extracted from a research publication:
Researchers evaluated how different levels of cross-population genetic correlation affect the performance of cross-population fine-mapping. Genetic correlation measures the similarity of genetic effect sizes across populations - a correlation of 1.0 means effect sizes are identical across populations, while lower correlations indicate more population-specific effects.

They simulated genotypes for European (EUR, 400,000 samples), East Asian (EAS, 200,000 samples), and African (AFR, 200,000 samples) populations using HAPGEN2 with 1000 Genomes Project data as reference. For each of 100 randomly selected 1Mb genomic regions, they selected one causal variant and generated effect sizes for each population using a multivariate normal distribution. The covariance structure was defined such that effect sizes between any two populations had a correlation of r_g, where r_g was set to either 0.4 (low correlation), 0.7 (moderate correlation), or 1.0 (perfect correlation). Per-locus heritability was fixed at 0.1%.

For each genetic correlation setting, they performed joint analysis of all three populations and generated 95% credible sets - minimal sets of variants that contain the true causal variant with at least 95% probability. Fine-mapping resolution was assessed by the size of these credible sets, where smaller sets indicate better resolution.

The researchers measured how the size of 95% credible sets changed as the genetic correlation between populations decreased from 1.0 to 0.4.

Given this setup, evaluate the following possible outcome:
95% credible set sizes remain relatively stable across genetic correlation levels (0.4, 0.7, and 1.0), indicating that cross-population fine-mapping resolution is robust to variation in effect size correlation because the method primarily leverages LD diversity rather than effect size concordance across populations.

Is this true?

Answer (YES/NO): YES